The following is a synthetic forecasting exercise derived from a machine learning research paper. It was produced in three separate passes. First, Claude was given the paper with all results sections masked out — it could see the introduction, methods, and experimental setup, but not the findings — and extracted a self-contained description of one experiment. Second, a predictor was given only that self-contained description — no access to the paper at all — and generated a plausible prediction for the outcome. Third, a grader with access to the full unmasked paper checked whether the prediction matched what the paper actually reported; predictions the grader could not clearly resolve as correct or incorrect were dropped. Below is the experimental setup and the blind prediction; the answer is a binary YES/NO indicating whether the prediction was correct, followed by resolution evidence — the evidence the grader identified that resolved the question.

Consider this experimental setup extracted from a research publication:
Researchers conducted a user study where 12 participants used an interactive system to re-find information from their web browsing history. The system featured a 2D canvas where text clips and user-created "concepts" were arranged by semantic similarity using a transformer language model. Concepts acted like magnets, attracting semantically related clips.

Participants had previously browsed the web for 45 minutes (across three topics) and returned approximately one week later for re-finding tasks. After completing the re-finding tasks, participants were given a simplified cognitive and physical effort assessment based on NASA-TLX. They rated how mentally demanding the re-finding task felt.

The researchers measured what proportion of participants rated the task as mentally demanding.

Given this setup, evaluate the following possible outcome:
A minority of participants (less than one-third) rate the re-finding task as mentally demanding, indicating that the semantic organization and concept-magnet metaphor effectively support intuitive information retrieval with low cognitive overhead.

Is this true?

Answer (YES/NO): NO